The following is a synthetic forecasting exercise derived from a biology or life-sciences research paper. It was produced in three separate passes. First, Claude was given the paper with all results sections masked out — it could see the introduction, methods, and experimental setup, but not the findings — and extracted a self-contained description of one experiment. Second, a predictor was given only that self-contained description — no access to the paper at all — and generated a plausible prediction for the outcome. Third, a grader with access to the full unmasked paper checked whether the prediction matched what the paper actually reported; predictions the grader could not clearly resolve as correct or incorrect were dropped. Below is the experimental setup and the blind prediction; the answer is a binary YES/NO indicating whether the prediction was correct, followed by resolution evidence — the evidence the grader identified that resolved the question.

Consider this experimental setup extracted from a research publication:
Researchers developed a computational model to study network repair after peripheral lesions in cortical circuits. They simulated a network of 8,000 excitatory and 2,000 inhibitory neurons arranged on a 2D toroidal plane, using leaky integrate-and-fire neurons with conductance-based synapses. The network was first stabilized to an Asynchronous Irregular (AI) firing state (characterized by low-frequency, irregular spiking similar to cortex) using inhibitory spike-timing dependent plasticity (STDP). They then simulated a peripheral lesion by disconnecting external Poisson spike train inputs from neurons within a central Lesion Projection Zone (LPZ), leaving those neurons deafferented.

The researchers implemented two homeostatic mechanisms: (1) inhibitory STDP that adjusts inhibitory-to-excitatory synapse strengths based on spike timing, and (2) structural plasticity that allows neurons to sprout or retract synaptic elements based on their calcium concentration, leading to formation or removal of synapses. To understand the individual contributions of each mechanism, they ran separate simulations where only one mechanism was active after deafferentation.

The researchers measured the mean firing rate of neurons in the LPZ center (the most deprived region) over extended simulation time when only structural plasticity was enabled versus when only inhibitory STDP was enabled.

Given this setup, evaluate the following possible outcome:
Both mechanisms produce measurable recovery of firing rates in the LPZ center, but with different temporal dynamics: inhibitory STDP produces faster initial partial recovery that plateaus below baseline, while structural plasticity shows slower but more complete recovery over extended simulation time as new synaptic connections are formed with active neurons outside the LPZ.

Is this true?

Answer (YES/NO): NO